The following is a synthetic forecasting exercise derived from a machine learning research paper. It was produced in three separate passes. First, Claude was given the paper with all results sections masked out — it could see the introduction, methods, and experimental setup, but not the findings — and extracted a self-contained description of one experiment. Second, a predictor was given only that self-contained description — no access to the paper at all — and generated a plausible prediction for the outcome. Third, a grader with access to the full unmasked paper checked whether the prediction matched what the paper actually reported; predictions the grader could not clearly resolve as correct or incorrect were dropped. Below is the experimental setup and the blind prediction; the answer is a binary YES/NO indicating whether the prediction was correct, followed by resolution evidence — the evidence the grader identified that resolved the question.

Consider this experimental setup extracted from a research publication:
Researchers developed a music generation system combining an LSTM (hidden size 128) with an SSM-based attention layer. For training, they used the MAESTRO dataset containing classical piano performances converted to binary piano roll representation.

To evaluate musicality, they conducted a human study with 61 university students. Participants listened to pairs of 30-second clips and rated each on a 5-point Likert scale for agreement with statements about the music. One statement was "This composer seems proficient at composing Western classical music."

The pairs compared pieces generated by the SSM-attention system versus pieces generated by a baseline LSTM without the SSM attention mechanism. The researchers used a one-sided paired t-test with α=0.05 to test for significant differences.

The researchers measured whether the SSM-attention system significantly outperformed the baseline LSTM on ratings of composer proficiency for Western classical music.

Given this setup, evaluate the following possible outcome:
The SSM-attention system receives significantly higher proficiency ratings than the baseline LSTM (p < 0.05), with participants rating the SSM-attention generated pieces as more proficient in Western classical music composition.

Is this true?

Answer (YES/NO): NO